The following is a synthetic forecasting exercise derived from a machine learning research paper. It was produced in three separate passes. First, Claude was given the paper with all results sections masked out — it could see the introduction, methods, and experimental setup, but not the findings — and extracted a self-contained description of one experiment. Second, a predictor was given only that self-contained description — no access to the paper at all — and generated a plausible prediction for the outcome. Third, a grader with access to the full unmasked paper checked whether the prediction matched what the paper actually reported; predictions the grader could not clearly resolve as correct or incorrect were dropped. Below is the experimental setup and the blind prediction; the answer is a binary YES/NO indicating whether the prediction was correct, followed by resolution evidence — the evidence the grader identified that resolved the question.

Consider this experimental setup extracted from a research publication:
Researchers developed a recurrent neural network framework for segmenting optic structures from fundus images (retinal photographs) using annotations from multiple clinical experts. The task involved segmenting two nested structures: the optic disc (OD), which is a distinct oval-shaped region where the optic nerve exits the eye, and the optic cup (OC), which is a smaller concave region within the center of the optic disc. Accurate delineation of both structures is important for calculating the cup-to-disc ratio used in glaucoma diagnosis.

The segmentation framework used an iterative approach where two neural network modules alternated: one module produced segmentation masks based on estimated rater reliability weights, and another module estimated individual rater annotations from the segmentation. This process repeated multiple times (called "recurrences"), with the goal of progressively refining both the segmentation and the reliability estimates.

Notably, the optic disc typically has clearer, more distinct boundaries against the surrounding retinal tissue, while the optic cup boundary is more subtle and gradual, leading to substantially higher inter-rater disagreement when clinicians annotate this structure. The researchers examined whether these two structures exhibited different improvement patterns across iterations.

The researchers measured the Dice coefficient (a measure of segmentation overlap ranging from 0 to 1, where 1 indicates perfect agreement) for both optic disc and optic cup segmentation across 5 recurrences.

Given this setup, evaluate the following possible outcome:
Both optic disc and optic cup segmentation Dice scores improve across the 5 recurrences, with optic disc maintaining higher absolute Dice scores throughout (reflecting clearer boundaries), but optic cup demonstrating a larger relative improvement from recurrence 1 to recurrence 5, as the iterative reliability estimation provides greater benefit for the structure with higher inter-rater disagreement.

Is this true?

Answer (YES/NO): YES